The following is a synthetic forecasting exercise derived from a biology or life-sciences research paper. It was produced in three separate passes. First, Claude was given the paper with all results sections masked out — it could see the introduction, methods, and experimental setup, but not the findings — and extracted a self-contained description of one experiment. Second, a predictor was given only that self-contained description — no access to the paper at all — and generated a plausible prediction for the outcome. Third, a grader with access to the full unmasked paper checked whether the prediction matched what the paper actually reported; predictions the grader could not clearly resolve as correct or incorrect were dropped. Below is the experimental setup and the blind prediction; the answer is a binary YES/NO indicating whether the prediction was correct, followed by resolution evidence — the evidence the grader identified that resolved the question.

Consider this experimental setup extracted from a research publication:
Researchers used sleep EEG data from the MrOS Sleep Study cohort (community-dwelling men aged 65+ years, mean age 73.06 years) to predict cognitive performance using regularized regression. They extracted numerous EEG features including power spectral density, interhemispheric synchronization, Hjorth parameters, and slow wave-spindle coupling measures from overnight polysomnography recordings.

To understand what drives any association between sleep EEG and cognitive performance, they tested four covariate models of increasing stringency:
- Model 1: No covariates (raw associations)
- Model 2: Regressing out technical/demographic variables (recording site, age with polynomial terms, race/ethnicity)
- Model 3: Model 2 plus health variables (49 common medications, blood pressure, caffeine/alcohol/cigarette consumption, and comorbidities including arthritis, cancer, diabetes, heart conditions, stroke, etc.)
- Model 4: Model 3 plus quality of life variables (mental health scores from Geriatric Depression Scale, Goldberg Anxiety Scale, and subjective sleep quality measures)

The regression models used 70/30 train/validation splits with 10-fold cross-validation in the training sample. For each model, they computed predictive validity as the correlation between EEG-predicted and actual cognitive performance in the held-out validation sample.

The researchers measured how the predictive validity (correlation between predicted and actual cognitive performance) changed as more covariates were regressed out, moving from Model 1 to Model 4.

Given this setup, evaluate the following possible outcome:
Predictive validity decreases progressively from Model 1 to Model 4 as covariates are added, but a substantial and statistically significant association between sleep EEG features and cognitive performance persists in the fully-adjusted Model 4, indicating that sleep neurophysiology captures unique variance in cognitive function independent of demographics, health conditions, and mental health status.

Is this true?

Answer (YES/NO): YES